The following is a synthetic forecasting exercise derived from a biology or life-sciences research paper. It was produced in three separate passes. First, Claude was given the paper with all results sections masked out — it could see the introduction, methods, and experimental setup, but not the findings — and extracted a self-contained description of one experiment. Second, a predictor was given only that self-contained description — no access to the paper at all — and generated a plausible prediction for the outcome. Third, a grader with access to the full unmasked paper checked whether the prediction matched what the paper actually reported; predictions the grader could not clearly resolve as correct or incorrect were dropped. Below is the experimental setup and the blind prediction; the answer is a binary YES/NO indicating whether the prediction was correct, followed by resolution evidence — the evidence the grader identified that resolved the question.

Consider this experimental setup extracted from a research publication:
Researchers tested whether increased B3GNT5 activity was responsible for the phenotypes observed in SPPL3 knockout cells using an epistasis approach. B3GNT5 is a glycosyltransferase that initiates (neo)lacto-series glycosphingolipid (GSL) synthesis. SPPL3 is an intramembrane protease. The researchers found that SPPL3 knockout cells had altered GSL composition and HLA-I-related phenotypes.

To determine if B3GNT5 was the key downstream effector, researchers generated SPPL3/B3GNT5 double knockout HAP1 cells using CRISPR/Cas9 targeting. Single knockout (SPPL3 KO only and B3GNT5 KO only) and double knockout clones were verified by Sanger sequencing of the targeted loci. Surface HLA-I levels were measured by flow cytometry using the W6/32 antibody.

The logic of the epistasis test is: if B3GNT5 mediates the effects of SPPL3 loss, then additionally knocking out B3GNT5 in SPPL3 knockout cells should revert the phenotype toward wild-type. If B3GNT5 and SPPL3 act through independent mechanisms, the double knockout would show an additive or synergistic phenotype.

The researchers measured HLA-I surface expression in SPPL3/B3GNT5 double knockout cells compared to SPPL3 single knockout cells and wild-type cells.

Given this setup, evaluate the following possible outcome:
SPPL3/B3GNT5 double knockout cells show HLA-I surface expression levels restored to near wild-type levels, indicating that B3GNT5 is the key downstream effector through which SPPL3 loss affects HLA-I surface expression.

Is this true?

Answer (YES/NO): YES